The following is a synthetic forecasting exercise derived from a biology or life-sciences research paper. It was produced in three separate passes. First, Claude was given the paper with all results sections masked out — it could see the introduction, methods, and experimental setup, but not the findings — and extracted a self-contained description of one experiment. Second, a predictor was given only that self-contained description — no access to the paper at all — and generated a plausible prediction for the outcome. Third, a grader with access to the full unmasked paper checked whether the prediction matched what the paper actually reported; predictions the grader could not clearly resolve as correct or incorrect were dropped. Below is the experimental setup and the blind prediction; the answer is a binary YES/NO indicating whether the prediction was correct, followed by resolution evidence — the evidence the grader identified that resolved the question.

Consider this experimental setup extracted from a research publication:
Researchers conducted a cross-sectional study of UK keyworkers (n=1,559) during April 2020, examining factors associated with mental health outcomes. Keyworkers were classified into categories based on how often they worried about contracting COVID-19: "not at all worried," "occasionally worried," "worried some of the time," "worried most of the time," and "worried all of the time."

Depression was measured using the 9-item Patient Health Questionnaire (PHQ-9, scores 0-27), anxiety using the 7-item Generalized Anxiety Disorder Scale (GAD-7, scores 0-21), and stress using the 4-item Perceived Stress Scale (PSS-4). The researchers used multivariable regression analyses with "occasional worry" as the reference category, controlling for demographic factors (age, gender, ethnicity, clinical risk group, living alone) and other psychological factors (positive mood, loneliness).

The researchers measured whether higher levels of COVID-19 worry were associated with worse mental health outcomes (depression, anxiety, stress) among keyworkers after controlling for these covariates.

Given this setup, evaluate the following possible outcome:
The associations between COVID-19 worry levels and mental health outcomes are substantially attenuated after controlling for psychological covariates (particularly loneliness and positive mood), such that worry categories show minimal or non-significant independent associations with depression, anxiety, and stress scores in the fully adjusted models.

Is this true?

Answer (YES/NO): NO